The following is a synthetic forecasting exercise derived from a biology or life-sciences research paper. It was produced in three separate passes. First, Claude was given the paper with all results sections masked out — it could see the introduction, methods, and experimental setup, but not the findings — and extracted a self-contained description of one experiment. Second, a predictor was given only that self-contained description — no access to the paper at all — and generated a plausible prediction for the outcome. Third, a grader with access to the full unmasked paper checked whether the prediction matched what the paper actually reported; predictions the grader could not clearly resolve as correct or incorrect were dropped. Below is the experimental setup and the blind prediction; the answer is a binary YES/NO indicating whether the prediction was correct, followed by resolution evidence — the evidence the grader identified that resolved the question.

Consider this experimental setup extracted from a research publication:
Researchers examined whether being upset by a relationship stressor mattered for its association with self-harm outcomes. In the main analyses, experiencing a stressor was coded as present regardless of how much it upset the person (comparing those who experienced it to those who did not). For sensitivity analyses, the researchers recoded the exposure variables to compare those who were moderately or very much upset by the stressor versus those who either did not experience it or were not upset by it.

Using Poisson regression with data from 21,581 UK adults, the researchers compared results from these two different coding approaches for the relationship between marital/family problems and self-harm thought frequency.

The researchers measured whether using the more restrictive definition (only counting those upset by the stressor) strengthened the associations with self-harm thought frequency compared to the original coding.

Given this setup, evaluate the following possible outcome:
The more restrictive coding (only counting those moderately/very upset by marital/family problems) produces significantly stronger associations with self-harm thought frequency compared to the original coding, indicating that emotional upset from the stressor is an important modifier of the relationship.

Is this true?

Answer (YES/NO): NO